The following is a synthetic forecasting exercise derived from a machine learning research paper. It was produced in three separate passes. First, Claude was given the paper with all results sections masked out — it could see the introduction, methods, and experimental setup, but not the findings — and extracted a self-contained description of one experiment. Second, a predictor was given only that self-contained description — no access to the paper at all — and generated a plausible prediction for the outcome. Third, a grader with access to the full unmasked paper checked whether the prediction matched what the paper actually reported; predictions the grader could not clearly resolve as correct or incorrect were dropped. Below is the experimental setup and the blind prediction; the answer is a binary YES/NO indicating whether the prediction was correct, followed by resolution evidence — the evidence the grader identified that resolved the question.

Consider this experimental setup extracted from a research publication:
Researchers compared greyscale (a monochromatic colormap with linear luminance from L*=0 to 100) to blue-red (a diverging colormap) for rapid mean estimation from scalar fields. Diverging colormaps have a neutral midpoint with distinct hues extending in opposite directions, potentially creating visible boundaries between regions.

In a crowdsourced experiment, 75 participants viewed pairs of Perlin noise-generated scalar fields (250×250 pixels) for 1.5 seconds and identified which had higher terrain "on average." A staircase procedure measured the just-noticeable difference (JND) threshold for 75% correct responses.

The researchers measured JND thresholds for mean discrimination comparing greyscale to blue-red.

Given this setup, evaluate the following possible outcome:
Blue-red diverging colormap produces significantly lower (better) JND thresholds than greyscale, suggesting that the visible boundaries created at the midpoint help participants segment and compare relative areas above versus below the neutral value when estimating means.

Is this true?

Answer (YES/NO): YES